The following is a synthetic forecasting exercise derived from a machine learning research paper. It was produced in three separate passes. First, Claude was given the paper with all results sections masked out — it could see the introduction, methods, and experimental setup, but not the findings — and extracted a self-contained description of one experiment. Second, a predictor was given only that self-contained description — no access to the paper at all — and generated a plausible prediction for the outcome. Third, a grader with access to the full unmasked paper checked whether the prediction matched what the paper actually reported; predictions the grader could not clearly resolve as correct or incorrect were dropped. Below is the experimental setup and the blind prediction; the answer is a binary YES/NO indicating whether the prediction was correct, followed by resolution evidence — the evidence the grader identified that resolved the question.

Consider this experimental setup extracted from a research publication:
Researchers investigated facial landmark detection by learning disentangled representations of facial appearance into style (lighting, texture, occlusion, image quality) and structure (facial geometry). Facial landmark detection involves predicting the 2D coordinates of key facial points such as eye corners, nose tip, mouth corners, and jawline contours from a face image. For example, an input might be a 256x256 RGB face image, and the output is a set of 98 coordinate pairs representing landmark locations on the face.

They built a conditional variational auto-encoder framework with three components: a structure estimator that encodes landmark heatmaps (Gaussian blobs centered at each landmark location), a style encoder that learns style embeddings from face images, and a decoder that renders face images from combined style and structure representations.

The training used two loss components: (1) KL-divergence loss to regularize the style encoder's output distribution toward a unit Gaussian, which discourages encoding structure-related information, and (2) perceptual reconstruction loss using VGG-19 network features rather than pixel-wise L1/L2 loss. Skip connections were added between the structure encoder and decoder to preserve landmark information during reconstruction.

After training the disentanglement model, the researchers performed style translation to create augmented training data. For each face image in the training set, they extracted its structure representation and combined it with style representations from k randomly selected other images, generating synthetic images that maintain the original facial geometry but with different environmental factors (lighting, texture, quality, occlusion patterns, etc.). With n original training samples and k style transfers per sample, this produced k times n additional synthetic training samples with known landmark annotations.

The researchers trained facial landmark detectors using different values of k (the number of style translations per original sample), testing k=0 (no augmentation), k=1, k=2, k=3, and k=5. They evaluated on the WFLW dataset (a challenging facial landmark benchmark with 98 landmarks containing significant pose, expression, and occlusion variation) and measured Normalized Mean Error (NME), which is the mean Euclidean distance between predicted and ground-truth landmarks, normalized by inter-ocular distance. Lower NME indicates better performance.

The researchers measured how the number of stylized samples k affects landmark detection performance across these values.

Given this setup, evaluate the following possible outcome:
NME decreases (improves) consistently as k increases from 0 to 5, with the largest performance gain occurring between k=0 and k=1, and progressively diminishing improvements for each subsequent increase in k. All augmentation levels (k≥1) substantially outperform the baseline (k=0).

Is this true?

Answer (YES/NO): NO